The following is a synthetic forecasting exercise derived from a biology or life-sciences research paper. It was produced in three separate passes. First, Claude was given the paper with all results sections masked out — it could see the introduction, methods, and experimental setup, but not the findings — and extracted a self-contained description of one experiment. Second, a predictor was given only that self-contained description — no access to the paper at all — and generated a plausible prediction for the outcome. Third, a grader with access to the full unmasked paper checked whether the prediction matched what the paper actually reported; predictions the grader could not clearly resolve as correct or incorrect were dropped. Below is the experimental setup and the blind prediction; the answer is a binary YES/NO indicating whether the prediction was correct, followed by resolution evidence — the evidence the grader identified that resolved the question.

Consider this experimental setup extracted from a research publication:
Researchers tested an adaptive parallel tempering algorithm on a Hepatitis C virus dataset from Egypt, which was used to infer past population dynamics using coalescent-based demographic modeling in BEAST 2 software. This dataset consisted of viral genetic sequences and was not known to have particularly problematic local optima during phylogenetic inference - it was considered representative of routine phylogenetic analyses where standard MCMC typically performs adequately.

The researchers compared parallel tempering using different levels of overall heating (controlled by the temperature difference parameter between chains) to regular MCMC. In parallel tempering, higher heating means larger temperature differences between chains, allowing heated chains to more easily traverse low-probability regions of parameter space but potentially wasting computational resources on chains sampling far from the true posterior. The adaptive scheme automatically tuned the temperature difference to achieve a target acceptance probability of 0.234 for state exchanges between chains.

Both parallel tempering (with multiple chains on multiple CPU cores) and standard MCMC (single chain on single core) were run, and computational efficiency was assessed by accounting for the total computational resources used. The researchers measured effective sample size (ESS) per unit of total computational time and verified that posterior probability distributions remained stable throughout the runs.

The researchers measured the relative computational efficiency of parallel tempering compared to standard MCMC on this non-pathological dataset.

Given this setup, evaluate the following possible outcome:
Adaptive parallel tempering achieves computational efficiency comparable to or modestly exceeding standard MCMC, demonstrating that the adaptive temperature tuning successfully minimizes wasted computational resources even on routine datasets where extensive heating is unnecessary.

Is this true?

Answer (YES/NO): YES